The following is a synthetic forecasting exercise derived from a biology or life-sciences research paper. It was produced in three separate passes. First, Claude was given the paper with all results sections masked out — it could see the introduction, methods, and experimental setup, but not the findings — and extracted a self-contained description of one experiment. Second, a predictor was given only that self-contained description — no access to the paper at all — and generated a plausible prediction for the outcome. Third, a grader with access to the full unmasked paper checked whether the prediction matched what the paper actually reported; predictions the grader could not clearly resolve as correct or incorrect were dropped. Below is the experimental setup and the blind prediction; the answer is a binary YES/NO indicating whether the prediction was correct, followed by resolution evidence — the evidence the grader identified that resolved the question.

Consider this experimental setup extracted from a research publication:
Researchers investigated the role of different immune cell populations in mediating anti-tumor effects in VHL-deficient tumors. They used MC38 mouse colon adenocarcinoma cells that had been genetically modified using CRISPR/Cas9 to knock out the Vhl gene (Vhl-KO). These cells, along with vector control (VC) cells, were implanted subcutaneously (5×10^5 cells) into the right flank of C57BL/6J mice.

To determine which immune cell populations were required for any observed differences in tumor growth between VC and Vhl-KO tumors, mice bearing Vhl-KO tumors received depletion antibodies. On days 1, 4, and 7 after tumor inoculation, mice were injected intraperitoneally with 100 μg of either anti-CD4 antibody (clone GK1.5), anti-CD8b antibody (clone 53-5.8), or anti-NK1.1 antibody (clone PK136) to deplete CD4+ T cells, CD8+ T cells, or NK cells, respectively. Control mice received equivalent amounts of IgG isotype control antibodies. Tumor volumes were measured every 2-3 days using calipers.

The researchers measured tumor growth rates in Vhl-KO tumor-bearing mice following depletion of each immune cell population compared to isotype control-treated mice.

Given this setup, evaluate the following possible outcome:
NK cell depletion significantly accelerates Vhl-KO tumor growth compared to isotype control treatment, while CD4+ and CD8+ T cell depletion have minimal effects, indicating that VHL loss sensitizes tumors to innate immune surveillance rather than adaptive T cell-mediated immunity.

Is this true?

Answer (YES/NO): NO